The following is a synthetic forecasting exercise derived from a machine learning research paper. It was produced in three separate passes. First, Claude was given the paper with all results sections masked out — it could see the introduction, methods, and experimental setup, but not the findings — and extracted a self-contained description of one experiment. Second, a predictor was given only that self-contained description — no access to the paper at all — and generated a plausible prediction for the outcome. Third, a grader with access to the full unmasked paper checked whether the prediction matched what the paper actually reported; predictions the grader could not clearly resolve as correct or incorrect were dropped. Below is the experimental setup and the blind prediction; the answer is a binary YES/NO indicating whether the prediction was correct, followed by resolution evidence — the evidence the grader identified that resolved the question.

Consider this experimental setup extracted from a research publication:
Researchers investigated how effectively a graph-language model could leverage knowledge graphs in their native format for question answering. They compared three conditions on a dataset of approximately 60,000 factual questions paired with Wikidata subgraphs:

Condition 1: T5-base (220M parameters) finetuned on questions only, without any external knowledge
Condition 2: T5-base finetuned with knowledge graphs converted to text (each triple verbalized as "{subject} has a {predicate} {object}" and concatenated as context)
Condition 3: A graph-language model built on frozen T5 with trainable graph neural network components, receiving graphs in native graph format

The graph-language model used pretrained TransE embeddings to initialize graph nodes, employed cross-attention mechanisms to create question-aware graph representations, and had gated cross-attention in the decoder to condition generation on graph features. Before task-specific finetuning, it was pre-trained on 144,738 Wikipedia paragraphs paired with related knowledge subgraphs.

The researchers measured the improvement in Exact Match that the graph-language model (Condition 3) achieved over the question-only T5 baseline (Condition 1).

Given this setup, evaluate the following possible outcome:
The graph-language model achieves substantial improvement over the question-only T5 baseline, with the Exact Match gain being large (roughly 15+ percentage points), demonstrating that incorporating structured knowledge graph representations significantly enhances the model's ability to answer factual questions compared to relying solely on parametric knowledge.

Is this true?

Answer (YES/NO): NO